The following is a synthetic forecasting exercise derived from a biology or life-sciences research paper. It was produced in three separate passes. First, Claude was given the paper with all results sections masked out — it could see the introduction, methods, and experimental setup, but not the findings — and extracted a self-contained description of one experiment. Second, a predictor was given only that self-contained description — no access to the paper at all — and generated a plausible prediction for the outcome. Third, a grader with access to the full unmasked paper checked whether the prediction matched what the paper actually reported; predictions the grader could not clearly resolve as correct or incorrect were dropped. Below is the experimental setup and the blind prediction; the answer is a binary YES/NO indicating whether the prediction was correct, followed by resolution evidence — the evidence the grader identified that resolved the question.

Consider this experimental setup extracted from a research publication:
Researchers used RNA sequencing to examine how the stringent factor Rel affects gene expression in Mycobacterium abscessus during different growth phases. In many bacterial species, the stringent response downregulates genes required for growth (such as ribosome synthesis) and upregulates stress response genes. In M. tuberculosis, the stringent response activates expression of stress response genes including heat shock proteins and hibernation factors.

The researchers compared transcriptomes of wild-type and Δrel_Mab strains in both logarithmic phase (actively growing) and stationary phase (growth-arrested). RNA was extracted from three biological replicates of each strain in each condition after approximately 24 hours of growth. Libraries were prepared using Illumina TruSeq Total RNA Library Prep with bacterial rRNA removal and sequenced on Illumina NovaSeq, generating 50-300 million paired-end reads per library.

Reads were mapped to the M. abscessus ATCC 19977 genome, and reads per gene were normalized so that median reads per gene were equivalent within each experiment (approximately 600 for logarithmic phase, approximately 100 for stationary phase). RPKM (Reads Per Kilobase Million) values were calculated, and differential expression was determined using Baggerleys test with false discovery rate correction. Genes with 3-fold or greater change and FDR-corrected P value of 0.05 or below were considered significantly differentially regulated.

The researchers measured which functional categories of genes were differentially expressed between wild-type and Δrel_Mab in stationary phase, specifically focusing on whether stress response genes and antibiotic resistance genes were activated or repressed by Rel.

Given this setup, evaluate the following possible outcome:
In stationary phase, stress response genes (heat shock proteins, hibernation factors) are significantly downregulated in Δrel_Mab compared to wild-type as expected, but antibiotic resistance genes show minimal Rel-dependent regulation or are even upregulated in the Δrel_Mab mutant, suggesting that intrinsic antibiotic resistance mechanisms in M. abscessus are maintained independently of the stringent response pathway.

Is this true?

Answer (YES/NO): NO